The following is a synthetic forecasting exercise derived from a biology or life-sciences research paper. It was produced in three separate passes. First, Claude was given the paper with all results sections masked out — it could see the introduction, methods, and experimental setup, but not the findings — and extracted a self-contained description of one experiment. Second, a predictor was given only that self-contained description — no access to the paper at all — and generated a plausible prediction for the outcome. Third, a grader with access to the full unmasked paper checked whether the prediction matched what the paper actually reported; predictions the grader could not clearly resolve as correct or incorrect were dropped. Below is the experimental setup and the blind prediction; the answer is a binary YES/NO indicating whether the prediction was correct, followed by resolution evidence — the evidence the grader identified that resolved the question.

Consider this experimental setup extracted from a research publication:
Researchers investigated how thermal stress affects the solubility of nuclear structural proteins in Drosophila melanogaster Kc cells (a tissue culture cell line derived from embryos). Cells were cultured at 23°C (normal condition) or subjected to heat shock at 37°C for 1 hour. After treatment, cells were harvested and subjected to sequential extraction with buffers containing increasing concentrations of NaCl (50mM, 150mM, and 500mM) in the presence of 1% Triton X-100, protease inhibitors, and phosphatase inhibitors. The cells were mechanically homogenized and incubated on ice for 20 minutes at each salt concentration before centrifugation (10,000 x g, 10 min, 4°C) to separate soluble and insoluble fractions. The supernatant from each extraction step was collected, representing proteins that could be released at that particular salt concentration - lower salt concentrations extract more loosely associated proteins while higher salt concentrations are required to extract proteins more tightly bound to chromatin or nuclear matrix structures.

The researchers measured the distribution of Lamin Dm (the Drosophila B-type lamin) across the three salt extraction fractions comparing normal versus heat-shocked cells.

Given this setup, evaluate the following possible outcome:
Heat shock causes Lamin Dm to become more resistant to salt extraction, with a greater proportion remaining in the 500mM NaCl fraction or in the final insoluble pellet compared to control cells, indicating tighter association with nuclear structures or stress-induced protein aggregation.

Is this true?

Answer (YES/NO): YES